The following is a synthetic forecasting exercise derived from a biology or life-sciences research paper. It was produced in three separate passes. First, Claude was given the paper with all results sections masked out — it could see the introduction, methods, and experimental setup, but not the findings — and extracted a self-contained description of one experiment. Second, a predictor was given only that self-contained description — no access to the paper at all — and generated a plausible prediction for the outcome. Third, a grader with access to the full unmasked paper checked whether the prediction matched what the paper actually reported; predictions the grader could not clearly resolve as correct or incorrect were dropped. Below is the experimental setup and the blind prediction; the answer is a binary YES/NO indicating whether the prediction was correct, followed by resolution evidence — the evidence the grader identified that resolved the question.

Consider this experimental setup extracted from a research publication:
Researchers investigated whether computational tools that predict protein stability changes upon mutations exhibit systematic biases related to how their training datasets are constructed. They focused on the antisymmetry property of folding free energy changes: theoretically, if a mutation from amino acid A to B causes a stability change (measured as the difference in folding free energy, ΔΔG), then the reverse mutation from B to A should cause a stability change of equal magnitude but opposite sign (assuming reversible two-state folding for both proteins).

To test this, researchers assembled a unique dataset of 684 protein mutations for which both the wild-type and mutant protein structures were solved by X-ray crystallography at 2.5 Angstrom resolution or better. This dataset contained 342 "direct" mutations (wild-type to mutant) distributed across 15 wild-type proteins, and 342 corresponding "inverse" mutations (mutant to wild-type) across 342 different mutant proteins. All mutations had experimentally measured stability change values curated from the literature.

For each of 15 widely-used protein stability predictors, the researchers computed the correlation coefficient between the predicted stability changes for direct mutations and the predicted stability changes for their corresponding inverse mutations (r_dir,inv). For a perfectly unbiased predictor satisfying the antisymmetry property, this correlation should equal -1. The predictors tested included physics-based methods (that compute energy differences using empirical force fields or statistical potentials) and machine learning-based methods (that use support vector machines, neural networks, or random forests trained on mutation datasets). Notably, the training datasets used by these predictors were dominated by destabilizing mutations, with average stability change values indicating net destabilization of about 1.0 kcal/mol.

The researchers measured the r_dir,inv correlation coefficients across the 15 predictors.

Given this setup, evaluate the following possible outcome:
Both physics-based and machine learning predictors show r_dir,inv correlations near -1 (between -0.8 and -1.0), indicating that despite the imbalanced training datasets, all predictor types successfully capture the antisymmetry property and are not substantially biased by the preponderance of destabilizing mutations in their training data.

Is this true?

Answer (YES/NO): NO